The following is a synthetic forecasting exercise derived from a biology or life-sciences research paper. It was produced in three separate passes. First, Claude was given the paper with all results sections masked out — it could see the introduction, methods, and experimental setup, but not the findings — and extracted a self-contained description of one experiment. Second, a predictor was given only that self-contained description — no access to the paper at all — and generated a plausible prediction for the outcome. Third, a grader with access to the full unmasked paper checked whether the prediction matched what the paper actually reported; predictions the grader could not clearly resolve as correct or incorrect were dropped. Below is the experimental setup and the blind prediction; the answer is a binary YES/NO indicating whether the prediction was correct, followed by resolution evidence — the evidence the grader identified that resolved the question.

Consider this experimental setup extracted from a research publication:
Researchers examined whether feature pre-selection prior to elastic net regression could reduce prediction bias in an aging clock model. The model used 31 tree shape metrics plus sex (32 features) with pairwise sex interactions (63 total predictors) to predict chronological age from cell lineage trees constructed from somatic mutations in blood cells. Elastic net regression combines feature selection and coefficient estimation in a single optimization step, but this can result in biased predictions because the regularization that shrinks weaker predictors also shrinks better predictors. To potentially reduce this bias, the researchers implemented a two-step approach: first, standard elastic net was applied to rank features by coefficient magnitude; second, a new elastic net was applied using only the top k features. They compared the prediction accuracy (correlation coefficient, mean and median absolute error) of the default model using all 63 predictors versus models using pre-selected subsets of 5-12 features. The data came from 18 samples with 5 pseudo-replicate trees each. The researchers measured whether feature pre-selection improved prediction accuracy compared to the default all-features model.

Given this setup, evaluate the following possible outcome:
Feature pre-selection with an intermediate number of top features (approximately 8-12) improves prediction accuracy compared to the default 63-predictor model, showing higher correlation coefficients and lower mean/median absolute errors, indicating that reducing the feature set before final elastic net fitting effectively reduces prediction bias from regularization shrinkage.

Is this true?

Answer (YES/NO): NO